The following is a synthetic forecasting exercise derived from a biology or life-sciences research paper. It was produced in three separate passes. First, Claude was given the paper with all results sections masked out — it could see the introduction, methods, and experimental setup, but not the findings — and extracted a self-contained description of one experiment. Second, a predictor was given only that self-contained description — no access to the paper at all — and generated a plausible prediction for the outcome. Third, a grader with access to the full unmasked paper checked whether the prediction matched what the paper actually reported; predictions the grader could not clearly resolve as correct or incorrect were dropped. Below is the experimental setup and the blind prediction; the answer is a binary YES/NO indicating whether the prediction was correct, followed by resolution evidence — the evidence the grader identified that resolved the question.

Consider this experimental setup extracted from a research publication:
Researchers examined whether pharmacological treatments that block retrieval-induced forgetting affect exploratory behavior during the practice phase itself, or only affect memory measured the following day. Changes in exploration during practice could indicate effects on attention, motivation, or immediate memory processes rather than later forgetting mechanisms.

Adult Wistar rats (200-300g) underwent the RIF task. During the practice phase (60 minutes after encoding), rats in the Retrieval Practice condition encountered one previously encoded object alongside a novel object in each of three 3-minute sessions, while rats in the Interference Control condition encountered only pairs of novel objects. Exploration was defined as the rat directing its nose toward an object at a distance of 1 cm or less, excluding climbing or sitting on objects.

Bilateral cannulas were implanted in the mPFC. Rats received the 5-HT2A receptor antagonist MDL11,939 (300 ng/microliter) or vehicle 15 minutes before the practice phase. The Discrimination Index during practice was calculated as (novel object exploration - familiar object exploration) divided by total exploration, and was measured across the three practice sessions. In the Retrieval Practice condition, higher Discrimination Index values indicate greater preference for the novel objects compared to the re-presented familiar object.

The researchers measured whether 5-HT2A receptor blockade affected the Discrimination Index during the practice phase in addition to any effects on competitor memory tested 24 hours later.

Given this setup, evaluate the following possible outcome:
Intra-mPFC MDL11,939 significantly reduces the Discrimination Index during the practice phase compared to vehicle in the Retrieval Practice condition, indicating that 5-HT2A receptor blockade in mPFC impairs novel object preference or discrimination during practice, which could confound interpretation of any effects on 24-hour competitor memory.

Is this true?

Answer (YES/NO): NO